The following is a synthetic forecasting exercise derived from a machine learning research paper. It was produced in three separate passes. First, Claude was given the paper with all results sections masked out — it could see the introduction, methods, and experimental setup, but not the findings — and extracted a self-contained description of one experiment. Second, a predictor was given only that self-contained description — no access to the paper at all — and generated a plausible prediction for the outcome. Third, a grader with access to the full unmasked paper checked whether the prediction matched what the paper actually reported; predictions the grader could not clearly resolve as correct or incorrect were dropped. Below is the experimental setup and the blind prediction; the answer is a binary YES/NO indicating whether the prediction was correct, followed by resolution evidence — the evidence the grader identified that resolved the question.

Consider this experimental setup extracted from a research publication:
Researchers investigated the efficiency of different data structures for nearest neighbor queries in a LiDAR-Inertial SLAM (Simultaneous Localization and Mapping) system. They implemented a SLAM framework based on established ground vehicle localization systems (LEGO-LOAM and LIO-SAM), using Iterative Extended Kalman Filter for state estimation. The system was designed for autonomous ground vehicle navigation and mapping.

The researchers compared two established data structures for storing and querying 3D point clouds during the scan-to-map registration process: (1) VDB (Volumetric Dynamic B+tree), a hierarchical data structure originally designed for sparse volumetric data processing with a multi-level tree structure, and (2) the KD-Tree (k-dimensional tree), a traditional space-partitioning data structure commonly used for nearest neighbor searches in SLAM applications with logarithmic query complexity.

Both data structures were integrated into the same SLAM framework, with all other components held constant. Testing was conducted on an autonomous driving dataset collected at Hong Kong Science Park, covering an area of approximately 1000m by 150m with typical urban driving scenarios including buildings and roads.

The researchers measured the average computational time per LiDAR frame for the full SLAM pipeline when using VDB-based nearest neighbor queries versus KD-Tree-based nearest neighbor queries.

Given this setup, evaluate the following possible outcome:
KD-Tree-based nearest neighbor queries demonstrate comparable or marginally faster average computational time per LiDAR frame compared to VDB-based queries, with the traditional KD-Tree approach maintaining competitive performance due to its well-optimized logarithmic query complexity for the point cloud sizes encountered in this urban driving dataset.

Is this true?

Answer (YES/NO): NO